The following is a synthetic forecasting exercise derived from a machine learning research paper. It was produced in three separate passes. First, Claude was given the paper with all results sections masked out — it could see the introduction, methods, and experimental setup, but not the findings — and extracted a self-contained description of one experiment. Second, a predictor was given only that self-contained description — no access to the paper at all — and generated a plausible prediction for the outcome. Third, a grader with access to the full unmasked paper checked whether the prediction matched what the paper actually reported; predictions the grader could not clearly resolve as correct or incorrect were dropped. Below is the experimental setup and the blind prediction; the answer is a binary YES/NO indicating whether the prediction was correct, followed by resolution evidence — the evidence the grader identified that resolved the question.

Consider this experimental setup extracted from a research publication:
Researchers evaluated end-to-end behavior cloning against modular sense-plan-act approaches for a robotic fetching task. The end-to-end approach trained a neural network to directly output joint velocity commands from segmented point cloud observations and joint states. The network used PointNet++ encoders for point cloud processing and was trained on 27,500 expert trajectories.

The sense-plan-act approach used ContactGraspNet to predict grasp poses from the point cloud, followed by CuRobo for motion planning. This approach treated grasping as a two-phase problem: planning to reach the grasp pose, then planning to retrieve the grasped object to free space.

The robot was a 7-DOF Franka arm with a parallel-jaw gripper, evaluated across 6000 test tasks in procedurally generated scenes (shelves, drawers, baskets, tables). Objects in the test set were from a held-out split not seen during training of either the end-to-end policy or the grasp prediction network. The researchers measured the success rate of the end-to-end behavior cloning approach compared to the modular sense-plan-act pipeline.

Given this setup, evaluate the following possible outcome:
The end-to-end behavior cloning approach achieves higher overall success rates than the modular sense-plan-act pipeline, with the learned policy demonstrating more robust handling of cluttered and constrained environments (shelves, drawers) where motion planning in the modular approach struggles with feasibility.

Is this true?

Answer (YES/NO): NO